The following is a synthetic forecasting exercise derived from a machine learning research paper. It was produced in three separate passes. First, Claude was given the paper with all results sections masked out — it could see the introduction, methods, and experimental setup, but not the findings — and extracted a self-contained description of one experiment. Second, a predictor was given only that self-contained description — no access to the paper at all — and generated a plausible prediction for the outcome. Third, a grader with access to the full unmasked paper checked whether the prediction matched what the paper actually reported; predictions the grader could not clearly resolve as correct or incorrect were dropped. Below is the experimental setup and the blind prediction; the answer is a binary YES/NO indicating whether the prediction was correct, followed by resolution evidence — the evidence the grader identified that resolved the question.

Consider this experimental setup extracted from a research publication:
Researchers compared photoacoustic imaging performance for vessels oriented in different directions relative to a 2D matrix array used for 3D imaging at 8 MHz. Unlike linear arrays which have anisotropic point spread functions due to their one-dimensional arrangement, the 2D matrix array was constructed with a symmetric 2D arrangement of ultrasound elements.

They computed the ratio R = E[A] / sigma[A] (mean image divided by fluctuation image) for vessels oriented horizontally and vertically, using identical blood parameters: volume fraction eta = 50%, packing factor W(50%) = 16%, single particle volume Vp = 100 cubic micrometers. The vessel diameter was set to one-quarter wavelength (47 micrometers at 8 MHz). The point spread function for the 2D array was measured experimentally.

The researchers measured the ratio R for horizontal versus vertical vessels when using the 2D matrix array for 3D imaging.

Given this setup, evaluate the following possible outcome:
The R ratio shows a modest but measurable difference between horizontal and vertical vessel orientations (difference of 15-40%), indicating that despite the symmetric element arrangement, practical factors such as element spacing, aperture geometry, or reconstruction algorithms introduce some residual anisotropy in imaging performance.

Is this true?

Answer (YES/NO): NO